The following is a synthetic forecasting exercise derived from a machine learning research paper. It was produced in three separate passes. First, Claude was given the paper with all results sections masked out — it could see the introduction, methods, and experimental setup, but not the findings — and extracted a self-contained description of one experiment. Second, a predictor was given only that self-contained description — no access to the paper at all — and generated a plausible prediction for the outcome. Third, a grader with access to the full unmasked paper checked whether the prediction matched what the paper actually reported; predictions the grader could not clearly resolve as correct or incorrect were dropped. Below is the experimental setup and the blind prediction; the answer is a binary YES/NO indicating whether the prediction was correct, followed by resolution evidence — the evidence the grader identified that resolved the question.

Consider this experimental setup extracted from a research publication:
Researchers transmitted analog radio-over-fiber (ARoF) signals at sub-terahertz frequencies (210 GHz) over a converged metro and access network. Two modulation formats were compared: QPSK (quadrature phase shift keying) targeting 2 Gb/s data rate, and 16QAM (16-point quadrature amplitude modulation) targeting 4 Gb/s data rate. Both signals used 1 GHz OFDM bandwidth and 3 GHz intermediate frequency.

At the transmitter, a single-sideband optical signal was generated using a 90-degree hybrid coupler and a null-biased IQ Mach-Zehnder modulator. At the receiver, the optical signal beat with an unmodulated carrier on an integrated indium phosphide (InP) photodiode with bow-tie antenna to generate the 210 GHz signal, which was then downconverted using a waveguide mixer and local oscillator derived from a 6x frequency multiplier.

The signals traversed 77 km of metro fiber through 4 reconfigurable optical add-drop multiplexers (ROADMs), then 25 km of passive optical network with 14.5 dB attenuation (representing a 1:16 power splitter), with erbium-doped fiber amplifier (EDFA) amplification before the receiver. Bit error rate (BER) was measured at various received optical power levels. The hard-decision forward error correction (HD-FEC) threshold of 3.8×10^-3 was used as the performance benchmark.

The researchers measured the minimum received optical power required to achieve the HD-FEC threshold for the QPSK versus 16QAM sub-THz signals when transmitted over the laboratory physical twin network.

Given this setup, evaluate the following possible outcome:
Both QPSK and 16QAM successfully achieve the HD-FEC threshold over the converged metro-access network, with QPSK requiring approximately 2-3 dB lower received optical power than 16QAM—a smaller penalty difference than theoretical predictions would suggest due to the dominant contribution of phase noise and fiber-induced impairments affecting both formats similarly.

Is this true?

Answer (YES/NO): YES